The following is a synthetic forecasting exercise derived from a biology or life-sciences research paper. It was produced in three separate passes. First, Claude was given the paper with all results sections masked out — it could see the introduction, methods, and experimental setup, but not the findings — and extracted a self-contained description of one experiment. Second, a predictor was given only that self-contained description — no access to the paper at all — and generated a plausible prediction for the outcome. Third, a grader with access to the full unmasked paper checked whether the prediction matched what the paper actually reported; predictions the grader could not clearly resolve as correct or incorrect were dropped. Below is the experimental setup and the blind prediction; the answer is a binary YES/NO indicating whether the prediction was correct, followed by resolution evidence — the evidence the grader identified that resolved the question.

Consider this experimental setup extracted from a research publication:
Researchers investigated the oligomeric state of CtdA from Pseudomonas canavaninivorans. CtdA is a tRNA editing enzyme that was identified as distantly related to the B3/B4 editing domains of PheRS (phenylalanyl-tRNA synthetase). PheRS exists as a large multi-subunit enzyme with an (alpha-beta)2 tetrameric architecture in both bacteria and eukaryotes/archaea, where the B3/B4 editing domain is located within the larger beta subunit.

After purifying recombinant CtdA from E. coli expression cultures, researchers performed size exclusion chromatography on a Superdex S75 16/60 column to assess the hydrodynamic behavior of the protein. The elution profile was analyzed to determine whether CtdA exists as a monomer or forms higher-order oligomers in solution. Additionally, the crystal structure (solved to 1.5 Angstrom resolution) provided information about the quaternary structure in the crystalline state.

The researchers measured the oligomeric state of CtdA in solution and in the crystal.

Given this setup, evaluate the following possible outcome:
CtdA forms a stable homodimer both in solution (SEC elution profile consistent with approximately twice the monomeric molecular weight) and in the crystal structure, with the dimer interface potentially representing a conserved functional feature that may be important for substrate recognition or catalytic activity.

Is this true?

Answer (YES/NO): NO